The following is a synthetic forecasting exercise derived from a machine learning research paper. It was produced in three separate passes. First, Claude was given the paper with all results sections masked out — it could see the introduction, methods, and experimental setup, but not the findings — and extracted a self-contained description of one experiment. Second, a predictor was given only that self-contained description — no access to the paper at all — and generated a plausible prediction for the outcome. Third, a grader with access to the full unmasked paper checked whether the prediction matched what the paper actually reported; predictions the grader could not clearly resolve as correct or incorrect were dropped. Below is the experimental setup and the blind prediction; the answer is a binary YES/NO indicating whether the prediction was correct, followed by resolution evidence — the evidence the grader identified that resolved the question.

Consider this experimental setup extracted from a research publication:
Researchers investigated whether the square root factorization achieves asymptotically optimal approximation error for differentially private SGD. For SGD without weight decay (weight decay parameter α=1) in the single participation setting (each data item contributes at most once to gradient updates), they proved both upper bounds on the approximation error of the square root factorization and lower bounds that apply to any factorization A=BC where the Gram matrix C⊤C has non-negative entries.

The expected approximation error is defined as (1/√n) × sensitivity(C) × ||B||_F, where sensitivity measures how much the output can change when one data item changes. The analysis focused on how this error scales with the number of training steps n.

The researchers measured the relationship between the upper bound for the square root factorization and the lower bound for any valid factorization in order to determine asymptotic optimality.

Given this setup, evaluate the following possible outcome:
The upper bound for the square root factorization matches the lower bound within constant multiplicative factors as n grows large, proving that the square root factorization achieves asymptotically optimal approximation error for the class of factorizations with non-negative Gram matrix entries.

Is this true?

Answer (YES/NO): YES